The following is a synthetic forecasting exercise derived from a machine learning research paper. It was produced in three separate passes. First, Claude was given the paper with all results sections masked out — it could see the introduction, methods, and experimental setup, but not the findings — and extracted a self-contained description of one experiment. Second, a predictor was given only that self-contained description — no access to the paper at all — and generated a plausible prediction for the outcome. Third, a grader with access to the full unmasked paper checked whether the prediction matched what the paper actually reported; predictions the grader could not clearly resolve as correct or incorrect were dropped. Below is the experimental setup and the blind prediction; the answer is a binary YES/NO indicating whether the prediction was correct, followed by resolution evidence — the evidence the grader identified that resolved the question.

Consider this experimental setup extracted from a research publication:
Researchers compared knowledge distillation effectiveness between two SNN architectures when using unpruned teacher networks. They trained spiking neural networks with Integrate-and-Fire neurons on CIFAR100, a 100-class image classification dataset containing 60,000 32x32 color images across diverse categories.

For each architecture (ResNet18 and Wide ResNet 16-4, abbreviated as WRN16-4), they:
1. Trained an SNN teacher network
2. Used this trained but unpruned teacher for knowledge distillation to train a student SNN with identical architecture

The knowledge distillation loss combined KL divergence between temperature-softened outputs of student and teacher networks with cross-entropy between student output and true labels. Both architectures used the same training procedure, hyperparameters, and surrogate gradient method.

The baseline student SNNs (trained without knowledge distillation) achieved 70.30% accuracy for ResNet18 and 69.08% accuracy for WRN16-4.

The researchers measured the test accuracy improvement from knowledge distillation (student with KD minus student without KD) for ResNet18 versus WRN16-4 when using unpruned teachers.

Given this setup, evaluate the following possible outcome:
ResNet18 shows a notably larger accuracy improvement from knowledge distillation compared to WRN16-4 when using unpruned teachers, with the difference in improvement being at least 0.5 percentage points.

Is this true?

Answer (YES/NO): YES